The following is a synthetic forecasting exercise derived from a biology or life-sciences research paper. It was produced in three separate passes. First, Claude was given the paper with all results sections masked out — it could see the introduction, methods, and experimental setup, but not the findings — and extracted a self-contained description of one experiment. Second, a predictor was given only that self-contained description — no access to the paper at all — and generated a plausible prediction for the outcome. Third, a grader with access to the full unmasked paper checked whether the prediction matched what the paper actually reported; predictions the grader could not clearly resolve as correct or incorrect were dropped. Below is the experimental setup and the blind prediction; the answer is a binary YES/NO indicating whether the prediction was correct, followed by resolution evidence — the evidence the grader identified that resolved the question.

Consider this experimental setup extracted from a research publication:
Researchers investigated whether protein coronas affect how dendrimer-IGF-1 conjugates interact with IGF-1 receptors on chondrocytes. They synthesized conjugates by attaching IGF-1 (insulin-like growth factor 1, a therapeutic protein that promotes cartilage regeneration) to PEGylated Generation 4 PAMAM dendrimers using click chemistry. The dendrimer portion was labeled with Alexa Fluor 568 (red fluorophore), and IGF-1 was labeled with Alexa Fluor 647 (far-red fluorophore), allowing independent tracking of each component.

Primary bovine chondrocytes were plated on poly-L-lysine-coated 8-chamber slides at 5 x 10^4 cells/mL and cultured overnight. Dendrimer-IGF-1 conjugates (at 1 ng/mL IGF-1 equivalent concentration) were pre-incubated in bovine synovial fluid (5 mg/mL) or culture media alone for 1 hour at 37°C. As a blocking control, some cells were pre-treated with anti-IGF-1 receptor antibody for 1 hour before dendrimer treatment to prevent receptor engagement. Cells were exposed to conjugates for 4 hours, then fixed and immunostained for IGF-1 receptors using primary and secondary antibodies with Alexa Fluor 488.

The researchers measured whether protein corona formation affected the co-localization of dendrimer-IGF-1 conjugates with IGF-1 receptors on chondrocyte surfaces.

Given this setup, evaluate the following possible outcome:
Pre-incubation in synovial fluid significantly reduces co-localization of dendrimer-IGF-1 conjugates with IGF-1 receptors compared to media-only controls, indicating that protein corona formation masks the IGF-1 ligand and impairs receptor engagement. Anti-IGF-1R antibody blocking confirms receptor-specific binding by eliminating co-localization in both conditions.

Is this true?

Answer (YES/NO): NO